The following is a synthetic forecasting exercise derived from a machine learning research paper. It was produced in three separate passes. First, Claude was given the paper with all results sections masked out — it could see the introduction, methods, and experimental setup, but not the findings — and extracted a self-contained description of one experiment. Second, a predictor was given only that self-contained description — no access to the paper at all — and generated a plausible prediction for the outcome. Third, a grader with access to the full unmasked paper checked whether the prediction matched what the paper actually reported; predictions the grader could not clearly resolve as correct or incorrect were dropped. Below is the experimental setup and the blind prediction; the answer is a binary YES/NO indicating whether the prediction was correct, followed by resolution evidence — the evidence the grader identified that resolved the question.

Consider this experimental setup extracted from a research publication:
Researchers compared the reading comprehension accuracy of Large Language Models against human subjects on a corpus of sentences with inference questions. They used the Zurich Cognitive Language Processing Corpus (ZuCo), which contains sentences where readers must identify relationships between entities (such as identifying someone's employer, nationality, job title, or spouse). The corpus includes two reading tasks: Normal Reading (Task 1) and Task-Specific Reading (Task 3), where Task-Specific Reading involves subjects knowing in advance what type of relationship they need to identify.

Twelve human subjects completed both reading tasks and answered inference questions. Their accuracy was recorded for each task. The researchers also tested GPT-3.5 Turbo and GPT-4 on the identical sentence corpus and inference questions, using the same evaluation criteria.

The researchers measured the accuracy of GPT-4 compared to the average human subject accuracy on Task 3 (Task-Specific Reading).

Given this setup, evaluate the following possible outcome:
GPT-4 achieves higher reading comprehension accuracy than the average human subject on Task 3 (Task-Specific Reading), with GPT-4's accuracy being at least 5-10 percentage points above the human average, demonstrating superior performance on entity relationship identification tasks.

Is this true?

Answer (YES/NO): YES